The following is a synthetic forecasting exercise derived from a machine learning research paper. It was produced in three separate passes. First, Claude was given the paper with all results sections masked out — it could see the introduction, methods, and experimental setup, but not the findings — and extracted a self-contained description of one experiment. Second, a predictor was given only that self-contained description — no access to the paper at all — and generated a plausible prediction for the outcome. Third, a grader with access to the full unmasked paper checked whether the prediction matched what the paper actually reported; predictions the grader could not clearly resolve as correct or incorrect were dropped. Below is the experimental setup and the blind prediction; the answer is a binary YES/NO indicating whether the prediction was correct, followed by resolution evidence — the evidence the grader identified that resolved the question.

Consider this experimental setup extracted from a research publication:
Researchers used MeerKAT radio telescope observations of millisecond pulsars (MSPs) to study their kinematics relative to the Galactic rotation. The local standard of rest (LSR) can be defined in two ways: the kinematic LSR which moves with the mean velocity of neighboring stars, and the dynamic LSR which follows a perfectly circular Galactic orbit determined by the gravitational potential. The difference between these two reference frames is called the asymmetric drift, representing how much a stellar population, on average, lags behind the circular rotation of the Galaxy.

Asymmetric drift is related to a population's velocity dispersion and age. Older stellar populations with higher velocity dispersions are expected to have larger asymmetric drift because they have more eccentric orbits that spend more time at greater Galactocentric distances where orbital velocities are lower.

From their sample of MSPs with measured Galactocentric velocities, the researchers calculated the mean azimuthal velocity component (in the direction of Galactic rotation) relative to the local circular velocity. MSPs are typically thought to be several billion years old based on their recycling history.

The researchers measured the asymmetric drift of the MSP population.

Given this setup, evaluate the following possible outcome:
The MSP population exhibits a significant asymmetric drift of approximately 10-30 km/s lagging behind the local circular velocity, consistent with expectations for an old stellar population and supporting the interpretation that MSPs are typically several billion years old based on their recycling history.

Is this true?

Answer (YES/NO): NO